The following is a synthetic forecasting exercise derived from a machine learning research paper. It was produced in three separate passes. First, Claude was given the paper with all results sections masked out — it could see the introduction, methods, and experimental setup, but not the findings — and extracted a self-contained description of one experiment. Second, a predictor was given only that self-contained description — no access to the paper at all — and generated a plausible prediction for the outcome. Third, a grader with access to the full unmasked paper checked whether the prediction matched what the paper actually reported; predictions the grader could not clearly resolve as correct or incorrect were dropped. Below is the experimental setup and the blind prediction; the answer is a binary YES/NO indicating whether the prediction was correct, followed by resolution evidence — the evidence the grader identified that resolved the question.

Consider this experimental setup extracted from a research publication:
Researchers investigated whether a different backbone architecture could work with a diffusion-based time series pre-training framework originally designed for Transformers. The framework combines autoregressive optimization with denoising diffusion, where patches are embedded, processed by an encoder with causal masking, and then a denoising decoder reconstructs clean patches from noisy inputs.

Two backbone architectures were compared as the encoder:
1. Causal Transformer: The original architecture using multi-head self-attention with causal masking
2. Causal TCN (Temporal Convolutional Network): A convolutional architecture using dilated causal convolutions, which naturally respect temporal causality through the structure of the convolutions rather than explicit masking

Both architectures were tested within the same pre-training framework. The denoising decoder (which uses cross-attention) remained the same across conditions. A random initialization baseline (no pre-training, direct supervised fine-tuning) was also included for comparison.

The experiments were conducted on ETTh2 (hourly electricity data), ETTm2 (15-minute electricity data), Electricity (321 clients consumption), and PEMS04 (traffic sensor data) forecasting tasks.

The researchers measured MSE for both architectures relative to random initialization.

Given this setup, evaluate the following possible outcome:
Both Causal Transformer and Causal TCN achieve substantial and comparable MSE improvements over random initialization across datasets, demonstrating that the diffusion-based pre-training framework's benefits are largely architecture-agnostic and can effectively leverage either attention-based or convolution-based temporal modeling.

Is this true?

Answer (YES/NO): NO